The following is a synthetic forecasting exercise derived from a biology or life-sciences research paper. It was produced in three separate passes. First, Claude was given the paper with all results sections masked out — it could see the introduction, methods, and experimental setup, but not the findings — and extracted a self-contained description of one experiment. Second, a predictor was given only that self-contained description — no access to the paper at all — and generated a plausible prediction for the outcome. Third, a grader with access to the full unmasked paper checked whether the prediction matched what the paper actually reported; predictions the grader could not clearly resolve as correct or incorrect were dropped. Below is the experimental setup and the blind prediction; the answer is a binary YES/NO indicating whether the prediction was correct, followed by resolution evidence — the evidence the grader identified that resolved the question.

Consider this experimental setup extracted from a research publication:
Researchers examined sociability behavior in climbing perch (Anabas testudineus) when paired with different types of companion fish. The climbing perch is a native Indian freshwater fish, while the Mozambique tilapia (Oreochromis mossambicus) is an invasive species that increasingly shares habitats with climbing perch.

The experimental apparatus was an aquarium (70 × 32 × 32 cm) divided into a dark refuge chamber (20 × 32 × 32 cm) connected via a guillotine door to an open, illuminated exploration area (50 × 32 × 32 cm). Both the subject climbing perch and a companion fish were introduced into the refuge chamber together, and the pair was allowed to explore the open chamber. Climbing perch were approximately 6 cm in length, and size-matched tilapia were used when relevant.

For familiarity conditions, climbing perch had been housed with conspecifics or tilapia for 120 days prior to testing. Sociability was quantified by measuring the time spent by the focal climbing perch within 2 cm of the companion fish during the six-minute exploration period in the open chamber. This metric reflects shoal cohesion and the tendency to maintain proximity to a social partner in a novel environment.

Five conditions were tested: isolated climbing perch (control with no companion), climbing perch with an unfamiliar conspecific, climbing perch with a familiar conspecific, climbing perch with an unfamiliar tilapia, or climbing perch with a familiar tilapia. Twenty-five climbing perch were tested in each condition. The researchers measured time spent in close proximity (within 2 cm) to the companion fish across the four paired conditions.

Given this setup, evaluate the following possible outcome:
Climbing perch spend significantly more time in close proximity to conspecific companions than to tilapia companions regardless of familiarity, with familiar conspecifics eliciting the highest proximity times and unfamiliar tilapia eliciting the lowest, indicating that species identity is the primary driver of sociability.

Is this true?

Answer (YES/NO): NO